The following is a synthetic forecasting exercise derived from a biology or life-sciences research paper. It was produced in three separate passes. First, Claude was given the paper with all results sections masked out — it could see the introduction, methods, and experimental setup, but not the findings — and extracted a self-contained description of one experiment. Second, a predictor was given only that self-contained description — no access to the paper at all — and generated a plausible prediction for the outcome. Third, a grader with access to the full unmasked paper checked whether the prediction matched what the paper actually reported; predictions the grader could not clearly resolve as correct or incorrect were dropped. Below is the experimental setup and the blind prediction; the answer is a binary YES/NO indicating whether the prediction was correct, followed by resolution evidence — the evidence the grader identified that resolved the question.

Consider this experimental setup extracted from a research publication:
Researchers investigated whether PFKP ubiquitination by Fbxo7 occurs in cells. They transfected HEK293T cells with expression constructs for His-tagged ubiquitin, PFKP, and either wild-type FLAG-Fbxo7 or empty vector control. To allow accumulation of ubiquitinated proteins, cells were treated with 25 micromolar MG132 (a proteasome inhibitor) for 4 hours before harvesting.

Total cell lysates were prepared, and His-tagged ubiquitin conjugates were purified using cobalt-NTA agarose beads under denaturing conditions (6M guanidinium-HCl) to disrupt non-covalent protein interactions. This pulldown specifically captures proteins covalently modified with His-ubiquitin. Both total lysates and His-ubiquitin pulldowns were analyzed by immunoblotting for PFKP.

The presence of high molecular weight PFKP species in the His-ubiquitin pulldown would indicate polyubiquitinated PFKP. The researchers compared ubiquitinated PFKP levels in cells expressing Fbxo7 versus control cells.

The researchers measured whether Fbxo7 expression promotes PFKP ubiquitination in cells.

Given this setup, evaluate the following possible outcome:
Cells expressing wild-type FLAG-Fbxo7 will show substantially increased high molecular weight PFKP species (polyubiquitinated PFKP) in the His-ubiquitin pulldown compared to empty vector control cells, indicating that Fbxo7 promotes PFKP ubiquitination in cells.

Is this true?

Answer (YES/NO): YES